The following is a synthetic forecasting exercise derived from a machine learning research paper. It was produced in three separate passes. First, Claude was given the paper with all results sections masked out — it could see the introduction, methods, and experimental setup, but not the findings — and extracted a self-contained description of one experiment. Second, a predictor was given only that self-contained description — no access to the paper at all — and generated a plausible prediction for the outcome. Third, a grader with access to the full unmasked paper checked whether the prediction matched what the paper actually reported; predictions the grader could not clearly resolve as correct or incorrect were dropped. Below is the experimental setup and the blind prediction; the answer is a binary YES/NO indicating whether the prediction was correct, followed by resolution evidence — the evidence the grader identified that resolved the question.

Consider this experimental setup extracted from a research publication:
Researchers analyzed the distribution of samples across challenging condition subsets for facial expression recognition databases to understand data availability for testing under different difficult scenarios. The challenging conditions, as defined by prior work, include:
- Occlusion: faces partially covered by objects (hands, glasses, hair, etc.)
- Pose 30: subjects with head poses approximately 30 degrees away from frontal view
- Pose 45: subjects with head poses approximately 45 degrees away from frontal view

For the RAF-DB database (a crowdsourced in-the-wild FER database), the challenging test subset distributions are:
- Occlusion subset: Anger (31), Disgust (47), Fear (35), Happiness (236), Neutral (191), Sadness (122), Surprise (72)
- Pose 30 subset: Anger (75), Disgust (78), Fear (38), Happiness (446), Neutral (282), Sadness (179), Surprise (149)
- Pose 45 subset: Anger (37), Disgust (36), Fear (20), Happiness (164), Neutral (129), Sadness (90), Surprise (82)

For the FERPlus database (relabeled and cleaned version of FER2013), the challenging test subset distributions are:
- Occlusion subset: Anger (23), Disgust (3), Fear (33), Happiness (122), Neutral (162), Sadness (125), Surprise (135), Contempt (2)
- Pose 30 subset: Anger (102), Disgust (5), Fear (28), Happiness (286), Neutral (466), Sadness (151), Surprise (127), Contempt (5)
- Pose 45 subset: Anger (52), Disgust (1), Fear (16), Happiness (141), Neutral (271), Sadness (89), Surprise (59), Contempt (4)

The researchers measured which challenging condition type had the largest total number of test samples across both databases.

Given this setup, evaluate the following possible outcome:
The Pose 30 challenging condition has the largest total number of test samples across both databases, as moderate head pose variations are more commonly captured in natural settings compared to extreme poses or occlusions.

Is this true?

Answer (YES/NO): YES